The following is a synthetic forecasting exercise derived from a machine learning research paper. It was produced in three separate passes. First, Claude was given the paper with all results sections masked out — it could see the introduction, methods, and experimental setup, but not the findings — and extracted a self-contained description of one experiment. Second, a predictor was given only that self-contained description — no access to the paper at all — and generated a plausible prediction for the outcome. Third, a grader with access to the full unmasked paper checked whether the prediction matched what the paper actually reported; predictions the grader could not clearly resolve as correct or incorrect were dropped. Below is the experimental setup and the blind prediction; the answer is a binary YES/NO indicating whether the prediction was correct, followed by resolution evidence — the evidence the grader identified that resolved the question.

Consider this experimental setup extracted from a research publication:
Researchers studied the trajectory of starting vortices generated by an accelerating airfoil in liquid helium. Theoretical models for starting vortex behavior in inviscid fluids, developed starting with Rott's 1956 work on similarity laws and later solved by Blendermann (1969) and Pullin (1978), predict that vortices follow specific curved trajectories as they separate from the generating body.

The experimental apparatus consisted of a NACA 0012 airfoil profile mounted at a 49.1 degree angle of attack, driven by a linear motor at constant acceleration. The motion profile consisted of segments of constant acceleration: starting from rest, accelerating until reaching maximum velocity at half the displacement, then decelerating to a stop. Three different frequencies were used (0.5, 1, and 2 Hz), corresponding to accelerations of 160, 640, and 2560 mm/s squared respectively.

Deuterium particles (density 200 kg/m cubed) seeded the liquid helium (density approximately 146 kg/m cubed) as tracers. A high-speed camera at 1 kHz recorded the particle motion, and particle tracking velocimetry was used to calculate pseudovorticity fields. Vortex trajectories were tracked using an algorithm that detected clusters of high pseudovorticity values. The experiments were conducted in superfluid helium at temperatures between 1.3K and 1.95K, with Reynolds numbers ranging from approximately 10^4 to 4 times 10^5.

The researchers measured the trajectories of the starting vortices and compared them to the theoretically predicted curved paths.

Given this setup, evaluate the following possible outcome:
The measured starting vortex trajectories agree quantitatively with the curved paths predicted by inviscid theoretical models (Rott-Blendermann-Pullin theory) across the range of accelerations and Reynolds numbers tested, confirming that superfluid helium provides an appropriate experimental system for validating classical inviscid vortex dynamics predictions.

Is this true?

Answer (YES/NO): NO